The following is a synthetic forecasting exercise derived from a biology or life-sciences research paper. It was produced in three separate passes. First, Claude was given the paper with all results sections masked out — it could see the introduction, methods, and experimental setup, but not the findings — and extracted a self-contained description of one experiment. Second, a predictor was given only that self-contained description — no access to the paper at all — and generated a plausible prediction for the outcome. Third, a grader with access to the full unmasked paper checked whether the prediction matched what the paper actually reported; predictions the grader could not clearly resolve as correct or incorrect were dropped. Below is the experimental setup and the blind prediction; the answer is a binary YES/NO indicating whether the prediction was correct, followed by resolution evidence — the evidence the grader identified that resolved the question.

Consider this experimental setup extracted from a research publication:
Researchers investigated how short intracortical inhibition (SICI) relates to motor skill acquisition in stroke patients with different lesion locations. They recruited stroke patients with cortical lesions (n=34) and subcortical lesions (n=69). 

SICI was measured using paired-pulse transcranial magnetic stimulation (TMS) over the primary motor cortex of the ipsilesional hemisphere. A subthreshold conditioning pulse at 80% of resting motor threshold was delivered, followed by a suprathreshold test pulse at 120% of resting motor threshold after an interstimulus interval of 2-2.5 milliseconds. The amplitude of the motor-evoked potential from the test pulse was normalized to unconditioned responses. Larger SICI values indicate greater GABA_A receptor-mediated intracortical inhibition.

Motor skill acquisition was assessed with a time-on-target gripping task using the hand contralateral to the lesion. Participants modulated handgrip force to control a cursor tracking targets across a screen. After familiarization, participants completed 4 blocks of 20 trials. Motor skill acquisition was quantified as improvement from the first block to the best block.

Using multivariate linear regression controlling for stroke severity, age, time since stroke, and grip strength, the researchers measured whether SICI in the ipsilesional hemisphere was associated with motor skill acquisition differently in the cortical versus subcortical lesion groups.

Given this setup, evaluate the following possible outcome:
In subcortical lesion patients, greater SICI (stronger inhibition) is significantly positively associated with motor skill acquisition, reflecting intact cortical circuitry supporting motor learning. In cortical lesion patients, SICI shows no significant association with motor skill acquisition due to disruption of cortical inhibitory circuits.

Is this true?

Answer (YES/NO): NO